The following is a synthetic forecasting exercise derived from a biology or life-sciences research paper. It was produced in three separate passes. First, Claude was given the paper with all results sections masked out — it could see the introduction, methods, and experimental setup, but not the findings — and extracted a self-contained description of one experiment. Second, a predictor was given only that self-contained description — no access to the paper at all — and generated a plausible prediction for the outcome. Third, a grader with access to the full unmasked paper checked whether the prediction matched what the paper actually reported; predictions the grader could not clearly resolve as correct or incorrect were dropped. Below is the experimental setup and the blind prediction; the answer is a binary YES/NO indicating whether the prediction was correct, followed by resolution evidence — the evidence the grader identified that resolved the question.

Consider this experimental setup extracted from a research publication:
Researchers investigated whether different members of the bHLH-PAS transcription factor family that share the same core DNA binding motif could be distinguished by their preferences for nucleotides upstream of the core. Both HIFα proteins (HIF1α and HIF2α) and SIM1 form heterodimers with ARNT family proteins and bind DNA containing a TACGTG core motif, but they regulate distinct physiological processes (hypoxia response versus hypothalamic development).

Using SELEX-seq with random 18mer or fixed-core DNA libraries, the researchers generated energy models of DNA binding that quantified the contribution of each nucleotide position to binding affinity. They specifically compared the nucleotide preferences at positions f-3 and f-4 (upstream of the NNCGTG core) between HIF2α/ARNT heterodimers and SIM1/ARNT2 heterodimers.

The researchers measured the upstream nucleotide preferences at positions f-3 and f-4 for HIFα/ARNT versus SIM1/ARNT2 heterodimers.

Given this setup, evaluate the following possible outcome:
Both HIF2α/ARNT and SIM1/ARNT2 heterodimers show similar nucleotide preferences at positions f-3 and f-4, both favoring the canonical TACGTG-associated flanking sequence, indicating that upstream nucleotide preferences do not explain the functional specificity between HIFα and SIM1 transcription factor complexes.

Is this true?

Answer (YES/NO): NO